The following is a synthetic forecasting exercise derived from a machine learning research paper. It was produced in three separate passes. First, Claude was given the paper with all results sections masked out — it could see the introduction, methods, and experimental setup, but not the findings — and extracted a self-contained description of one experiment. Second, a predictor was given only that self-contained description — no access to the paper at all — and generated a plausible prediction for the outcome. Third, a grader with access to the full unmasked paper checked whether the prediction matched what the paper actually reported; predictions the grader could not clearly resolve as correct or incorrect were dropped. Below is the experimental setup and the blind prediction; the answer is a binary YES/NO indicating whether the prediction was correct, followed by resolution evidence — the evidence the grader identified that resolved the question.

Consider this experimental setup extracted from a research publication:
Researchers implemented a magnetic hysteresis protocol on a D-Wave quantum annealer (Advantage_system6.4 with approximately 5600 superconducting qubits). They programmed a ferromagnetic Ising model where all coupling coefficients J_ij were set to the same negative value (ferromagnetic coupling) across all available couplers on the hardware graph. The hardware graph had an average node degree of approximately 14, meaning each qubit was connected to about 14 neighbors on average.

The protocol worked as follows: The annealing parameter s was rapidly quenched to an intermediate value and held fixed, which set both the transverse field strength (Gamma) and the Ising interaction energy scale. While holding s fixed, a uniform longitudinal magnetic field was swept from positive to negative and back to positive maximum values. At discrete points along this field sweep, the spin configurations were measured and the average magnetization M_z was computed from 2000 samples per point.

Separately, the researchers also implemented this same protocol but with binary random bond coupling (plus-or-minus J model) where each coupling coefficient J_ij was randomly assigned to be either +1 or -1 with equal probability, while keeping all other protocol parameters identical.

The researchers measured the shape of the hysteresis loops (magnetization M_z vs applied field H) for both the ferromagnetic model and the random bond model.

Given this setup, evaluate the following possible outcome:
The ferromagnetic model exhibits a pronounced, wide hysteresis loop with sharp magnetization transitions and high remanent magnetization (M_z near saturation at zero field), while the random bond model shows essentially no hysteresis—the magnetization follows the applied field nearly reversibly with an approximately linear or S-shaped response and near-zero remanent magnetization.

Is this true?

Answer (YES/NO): NO